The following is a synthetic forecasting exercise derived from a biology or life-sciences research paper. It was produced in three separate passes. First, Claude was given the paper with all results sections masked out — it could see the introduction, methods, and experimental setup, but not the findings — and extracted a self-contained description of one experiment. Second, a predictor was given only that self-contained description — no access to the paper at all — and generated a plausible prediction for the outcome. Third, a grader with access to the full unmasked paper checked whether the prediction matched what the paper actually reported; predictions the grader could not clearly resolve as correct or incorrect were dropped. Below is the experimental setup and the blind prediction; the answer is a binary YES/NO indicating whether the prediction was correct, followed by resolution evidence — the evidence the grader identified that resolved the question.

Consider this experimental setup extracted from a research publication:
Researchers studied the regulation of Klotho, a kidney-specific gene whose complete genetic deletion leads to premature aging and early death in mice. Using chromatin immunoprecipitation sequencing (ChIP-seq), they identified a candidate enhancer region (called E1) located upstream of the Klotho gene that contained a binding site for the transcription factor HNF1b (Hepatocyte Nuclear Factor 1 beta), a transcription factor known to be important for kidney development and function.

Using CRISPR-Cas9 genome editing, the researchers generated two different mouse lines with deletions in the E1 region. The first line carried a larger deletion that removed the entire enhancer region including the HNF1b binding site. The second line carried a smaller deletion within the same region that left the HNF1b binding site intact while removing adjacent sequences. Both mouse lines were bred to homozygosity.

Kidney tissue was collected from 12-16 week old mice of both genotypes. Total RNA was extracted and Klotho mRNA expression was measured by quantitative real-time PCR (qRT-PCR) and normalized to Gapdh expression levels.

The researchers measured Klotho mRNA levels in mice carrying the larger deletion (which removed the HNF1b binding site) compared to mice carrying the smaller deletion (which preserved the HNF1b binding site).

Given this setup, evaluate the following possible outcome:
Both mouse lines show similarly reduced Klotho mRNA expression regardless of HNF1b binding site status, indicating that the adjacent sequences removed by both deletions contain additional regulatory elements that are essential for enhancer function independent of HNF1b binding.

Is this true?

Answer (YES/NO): NO